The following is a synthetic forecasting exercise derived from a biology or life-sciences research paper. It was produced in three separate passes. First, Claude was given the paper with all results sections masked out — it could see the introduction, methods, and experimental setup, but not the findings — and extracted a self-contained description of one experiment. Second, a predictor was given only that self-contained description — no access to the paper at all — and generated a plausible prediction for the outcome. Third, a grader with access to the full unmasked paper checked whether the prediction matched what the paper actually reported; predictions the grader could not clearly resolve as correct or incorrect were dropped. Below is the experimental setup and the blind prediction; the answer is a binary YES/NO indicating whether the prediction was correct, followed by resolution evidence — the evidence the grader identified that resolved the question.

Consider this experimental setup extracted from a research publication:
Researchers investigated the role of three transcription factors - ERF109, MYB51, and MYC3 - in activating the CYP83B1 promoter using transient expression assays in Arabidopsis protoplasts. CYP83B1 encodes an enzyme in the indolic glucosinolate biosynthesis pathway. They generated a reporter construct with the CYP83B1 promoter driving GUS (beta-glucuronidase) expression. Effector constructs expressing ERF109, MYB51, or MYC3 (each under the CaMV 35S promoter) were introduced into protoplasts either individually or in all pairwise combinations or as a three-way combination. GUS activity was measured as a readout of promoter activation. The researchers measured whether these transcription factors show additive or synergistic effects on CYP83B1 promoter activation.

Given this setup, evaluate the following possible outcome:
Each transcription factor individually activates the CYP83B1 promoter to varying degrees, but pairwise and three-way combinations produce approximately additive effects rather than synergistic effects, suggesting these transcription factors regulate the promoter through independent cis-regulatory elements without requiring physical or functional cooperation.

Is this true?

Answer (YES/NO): NO